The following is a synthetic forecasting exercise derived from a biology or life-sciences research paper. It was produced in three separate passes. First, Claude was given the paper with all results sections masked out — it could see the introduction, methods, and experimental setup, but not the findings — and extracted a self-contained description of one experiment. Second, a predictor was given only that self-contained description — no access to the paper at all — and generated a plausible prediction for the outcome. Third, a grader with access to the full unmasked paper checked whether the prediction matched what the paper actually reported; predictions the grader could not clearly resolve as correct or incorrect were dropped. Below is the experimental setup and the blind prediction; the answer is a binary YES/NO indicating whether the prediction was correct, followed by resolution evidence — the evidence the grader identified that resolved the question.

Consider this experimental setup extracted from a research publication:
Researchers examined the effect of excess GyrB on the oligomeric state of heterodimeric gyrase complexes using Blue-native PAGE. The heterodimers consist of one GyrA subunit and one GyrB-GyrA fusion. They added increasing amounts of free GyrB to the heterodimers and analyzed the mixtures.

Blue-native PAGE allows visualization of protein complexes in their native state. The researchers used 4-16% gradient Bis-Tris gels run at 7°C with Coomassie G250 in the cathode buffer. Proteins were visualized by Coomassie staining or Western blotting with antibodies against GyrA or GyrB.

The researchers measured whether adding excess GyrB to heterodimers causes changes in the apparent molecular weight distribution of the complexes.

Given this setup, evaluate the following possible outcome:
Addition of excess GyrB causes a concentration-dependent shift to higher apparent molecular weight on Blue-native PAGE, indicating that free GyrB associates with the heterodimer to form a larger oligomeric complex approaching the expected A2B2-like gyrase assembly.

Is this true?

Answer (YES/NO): NO